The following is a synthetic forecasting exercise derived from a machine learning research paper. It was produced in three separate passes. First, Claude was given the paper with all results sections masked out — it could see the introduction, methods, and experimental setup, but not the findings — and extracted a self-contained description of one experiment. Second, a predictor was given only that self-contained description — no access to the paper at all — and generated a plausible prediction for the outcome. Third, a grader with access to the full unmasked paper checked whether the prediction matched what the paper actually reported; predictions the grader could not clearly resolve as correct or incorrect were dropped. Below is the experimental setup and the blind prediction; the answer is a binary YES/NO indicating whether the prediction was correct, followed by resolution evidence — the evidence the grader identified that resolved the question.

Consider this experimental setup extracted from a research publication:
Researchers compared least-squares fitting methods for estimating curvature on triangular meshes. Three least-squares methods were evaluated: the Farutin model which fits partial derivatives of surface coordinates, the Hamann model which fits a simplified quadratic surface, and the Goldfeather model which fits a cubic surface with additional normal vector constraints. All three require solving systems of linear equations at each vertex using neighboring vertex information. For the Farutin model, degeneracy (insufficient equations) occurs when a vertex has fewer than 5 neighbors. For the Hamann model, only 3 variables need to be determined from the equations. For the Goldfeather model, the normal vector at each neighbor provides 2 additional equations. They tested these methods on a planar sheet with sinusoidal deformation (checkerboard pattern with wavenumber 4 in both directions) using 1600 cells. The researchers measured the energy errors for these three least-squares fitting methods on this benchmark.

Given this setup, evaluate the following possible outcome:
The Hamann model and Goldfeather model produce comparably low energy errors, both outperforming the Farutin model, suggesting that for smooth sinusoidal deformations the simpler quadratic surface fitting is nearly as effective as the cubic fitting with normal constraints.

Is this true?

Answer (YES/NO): NO